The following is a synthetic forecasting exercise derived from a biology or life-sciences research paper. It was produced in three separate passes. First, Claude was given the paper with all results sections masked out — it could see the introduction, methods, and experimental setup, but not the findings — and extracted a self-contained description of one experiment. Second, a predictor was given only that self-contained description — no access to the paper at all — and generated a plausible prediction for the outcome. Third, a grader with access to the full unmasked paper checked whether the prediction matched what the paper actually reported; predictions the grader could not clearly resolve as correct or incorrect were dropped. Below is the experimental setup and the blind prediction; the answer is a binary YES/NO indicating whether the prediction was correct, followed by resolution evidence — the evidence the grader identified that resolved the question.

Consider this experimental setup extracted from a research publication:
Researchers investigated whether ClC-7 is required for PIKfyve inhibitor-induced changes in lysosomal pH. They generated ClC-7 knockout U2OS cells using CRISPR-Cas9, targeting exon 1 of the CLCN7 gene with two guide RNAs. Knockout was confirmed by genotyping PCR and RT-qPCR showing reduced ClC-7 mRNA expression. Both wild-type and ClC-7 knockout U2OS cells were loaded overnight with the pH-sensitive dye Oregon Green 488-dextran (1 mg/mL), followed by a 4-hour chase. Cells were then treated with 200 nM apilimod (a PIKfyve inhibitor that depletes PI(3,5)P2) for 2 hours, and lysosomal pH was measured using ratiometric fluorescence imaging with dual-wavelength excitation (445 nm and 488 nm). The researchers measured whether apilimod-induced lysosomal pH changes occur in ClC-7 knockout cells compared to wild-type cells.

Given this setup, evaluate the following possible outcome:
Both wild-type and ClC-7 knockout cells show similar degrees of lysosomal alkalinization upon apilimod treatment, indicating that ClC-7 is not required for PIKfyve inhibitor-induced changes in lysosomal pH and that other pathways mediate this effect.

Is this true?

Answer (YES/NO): NO